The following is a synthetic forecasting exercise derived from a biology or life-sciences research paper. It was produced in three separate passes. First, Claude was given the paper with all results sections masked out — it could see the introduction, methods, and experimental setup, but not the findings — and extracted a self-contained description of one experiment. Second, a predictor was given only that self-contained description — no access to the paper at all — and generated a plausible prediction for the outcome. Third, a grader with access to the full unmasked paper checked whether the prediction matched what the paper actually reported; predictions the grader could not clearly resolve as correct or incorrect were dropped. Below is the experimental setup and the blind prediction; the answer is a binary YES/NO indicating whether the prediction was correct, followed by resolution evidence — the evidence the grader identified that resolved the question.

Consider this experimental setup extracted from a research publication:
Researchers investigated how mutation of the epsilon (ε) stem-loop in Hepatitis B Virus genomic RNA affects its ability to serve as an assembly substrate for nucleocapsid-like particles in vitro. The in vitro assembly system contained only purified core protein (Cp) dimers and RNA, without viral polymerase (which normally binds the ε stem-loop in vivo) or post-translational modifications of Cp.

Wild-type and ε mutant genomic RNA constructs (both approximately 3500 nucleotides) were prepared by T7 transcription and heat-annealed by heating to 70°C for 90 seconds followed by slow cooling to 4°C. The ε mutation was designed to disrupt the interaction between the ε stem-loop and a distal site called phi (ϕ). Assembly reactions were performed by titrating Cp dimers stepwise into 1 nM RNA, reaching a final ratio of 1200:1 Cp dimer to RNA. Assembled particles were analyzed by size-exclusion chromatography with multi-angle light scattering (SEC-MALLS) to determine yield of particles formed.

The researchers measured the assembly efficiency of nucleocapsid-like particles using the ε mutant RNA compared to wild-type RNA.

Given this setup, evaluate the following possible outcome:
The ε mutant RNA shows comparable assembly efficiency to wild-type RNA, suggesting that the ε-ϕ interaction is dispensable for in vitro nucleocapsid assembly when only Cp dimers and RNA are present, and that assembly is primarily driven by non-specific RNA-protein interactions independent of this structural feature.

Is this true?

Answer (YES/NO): NO